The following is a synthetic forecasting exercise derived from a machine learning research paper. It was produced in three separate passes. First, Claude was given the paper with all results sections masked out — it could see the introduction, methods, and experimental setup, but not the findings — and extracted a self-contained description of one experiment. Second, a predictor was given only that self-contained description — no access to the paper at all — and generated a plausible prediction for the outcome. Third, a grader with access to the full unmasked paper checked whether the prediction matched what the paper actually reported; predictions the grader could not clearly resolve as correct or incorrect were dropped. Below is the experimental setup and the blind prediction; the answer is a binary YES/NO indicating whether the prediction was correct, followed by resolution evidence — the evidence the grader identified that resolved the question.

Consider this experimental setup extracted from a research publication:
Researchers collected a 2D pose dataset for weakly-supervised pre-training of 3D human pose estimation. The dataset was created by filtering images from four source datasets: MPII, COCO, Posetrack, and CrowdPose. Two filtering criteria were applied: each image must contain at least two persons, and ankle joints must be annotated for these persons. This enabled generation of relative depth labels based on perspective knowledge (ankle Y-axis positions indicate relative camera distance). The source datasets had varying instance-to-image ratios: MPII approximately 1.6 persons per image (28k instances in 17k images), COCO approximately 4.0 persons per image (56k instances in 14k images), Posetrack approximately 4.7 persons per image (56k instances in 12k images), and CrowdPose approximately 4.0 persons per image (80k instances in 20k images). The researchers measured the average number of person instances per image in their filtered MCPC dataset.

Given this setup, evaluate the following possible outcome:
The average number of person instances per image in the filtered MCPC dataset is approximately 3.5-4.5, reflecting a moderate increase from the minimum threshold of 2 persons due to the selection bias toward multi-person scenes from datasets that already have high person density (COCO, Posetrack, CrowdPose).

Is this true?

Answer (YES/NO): YES